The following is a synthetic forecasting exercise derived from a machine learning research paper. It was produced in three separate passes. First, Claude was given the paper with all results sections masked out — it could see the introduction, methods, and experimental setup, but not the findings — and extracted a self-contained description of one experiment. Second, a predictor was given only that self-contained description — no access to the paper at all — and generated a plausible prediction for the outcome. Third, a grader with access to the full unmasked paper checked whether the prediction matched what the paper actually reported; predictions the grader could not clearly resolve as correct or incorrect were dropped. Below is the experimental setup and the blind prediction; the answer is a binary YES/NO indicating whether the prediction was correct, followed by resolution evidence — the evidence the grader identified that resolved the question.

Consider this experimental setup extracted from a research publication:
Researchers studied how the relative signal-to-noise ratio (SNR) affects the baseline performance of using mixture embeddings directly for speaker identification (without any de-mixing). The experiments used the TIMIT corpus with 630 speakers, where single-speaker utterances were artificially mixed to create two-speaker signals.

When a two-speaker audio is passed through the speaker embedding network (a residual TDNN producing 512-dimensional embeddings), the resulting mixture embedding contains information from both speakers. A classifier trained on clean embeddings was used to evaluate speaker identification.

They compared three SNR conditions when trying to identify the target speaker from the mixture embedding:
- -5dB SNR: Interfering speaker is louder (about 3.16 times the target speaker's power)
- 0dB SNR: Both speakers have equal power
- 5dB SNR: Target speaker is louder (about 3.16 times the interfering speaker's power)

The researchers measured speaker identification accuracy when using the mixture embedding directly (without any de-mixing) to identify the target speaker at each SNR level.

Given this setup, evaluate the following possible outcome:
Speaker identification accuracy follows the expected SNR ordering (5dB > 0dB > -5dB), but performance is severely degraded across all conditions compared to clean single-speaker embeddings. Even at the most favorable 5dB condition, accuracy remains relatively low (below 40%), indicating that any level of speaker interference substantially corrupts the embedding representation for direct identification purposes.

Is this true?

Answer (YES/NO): NO